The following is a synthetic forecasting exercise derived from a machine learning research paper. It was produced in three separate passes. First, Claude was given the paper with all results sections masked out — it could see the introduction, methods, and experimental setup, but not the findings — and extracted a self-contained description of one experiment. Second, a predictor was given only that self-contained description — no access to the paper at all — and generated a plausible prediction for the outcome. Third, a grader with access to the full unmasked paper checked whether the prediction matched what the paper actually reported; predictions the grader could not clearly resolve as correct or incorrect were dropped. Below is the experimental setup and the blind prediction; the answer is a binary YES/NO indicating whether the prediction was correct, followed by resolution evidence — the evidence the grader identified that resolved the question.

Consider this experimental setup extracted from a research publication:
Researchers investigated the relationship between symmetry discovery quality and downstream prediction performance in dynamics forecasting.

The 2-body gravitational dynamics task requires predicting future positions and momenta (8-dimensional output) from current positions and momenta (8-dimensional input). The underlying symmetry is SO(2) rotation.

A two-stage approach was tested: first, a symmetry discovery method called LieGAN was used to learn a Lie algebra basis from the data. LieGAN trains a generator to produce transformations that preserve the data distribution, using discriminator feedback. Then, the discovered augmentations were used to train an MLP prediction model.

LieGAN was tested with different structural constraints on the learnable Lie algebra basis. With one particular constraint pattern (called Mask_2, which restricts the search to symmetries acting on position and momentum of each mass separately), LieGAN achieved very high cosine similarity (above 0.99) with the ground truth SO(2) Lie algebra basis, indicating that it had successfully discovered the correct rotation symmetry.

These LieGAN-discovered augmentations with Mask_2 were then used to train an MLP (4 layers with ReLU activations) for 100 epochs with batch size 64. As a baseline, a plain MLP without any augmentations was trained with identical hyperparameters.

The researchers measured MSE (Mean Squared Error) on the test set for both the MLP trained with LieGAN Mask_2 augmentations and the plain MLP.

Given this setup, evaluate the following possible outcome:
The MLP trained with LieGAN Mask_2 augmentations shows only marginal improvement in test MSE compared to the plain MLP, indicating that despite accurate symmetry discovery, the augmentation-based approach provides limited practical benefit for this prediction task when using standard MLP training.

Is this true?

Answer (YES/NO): NO